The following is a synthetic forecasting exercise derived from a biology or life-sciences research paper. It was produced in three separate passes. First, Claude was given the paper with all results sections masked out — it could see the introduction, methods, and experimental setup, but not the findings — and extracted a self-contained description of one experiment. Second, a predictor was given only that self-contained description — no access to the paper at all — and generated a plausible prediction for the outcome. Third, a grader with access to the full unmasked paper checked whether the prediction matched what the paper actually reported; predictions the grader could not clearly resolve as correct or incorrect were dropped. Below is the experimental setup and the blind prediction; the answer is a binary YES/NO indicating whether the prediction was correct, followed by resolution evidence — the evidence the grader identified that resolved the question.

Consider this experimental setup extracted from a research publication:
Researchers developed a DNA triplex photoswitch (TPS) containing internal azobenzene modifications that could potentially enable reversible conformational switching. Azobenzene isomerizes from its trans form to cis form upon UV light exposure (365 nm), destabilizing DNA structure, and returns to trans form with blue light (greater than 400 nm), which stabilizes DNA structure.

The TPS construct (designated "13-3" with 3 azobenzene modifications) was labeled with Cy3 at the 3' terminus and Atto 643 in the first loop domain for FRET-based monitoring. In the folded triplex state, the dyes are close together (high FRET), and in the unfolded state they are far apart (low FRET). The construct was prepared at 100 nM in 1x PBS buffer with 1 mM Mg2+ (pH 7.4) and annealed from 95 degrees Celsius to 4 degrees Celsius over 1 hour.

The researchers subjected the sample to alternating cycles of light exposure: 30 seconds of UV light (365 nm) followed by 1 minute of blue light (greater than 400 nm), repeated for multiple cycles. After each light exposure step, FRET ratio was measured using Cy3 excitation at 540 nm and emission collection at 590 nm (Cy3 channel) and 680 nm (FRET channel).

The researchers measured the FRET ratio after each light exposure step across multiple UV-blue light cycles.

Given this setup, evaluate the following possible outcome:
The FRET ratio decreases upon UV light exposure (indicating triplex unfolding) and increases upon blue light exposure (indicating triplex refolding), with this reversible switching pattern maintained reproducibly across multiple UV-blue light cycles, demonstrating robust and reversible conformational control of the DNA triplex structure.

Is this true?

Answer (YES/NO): YES